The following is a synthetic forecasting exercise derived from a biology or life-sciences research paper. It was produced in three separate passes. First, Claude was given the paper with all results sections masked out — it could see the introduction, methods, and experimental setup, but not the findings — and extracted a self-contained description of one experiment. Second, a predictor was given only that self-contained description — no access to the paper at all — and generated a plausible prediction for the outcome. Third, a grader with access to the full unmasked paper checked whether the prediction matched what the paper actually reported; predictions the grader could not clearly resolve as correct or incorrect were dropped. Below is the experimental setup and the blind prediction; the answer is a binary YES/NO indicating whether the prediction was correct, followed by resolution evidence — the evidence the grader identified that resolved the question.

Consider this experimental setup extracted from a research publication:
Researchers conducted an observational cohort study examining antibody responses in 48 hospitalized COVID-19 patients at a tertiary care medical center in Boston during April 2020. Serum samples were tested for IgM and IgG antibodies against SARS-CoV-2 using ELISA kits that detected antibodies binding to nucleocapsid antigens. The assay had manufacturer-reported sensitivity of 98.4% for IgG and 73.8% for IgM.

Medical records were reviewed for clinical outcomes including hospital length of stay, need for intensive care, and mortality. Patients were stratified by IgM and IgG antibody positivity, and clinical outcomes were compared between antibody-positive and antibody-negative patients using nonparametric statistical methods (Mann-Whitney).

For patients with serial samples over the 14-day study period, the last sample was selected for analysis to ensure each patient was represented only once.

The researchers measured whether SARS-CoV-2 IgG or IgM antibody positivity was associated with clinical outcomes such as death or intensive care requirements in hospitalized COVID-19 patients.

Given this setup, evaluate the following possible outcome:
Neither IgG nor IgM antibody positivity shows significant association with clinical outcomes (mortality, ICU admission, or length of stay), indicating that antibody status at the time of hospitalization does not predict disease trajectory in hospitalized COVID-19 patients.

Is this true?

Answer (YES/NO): YES